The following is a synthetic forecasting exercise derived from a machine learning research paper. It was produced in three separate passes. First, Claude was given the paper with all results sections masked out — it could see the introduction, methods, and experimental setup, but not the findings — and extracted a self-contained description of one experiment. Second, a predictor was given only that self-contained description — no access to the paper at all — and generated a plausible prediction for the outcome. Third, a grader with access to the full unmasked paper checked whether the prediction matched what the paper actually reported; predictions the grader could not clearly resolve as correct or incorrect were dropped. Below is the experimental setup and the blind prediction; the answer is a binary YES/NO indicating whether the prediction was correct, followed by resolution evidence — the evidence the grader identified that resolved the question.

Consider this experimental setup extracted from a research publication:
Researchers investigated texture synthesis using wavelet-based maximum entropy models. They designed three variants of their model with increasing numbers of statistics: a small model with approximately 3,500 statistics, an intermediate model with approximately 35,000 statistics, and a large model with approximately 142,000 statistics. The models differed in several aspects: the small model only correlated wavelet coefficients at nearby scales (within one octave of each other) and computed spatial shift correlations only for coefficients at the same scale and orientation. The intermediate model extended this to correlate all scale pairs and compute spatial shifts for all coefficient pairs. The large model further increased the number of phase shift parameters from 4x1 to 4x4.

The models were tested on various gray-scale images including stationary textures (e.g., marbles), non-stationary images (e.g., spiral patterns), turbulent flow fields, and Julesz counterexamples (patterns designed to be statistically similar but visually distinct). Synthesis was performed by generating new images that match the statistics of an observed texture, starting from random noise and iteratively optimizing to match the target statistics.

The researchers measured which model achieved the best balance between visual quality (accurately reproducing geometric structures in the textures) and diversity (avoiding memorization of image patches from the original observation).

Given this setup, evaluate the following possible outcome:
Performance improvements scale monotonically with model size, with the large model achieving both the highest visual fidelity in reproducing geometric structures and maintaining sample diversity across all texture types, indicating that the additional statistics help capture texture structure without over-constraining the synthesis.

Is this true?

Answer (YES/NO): NO